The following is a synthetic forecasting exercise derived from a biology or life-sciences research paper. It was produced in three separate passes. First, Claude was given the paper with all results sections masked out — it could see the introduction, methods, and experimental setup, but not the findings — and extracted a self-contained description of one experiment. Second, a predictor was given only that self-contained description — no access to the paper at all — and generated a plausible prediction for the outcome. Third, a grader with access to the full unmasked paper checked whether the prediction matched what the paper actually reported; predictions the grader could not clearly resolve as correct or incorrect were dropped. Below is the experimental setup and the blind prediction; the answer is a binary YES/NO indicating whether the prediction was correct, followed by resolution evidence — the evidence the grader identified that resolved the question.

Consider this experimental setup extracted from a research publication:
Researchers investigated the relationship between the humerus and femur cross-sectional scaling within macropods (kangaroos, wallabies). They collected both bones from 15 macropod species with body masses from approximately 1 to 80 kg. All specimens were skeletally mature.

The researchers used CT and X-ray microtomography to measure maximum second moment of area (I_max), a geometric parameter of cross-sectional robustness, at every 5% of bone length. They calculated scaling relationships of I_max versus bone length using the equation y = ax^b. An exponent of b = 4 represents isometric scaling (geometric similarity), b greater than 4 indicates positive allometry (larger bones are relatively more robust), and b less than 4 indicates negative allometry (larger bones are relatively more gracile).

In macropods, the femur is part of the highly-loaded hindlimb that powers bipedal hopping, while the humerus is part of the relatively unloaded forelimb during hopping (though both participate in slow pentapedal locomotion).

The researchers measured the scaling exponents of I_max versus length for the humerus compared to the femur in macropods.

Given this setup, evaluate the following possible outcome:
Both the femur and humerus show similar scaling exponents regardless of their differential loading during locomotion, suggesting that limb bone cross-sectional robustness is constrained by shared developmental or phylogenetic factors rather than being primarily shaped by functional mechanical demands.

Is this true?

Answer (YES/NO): NO